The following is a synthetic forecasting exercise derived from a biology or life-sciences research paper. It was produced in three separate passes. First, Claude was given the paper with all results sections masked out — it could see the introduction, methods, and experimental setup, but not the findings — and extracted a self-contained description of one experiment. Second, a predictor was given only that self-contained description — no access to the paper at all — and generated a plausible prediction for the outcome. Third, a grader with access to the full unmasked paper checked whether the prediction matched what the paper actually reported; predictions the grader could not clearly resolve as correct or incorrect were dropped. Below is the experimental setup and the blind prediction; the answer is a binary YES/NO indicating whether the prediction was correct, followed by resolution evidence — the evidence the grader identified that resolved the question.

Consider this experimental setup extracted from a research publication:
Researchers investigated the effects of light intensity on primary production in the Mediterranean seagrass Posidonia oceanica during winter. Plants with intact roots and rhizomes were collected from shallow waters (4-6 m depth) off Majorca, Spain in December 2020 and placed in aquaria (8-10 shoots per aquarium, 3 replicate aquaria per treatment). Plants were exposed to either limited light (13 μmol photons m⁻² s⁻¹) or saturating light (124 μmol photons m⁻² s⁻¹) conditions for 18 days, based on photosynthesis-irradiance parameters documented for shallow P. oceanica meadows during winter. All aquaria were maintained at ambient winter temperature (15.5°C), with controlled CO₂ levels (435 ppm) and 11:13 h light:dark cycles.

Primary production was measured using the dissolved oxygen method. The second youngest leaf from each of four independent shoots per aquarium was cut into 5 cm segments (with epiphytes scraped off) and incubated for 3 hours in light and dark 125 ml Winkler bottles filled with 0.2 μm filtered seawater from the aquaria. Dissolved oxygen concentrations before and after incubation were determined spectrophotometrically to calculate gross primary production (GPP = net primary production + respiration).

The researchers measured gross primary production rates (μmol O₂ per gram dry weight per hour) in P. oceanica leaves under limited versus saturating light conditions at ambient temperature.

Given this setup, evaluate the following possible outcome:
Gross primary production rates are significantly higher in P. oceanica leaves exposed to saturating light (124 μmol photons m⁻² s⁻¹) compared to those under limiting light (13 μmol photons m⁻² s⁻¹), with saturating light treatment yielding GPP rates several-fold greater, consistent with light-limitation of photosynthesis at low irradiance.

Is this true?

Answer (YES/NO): NO